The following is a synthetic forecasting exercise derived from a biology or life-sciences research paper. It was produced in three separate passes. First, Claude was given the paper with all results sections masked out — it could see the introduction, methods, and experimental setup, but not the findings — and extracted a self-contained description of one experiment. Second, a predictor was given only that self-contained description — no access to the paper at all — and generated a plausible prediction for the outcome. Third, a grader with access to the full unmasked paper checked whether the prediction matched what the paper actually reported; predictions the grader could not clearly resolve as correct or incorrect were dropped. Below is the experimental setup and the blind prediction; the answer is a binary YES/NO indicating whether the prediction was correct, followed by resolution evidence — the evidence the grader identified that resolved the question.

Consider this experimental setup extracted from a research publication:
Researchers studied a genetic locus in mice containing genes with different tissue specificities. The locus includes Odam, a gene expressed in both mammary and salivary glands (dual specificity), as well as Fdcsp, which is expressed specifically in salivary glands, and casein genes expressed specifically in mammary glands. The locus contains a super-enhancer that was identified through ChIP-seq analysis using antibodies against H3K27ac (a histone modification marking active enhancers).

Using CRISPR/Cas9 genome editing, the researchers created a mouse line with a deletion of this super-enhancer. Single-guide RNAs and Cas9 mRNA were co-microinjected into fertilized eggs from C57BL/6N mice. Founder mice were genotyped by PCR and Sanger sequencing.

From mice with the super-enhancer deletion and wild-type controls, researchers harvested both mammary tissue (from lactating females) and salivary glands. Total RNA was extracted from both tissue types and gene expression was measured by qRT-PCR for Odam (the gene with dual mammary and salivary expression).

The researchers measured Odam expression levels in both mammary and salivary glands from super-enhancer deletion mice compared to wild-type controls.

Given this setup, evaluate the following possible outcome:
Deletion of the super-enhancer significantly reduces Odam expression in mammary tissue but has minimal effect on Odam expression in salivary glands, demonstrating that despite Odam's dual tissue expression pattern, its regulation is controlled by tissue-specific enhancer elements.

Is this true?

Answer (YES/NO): NO